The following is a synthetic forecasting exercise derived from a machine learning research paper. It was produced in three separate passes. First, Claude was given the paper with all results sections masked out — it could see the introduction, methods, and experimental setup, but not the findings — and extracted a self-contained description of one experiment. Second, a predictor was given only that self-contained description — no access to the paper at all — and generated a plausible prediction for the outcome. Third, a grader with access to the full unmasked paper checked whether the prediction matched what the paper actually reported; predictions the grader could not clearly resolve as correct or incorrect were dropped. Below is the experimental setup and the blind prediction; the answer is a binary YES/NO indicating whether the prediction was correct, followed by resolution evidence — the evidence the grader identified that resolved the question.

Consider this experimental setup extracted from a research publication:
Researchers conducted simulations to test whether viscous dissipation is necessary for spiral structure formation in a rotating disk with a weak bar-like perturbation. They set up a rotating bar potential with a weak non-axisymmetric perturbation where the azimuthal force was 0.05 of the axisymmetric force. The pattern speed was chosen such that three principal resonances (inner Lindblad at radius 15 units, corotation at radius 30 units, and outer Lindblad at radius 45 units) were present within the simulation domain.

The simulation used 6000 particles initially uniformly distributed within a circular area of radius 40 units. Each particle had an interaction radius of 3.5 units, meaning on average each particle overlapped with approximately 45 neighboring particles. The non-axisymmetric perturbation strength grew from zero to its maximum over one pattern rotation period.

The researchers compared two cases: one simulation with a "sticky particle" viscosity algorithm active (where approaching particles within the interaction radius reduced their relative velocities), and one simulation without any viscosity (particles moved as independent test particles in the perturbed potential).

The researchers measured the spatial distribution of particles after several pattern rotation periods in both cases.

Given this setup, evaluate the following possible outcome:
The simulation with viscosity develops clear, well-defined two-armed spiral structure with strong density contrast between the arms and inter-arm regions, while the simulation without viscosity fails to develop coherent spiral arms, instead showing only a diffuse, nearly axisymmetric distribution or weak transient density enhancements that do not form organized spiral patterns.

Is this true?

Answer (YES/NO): NO